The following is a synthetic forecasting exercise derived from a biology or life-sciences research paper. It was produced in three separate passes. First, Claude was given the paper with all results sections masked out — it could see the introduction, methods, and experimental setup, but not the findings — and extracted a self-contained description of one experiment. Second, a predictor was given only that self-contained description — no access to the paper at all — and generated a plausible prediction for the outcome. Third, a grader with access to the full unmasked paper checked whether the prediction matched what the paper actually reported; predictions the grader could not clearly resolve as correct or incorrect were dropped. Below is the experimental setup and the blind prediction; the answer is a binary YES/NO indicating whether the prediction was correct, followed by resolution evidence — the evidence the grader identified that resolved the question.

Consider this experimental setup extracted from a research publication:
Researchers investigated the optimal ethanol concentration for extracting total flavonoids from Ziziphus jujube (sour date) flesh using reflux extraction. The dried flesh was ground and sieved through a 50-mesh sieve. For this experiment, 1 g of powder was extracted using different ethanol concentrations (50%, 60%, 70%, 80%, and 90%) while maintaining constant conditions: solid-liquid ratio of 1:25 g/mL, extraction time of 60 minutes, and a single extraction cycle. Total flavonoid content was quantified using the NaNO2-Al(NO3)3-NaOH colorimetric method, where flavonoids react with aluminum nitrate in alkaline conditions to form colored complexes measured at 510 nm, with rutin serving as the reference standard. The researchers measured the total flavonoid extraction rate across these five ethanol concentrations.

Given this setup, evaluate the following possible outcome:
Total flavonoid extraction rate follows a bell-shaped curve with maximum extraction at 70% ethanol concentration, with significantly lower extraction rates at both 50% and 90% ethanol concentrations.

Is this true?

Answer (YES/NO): NO